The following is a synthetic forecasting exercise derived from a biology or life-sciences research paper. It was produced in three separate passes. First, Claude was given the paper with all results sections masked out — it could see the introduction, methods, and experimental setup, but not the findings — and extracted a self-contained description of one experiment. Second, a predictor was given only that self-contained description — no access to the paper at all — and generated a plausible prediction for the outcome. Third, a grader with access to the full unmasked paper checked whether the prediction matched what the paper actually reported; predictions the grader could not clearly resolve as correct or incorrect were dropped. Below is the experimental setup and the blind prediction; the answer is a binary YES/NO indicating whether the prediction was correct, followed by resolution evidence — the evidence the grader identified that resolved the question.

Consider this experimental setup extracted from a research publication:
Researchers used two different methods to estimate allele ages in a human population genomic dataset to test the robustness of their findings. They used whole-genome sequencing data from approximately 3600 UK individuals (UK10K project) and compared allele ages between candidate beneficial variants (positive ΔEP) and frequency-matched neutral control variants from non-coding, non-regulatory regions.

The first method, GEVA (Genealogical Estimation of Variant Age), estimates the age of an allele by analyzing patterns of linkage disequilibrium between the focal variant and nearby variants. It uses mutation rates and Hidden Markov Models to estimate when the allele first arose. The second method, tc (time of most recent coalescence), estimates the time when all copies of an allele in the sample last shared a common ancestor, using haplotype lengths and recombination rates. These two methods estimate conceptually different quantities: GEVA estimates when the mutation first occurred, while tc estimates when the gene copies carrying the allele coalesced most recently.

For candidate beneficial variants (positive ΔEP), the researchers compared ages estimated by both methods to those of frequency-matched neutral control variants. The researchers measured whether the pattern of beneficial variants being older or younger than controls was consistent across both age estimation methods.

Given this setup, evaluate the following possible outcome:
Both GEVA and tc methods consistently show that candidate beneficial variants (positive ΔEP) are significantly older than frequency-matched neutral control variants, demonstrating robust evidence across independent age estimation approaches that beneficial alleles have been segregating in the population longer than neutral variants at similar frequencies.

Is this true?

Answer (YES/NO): YES